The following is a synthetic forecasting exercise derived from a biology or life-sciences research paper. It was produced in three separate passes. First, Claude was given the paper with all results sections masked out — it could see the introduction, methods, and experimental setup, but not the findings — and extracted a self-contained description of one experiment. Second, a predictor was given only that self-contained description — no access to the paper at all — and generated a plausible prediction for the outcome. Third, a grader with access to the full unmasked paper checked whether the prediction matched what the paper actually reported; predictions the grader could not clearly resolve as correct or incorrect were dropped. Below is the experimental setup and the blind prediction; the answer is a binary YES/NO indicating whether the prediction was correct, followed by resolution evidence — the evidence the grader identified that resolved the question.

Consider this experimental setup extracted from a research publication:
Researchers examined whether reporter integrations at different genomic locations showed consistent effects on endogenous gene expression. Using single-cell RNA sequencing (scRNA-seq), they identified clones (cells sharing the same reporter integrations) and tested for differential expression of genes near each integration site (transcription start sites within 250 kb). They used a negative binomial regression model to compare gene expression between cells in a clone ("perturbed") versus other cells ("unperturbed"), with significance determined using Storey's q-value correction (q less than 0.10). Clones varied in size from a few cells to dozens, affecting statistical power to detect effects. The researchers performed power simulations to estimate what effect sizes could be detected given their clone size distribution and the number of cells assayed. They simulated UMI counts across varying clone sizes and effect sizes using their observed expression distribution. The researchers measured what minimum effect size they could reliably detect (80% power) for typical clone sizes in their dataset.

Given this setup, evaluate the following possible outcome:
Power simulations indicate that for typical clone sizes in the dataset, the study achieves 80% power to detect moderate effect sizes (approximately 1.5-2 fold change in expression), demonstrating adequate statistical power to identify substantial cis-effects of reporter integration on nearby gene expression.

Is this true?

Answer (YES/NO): NO